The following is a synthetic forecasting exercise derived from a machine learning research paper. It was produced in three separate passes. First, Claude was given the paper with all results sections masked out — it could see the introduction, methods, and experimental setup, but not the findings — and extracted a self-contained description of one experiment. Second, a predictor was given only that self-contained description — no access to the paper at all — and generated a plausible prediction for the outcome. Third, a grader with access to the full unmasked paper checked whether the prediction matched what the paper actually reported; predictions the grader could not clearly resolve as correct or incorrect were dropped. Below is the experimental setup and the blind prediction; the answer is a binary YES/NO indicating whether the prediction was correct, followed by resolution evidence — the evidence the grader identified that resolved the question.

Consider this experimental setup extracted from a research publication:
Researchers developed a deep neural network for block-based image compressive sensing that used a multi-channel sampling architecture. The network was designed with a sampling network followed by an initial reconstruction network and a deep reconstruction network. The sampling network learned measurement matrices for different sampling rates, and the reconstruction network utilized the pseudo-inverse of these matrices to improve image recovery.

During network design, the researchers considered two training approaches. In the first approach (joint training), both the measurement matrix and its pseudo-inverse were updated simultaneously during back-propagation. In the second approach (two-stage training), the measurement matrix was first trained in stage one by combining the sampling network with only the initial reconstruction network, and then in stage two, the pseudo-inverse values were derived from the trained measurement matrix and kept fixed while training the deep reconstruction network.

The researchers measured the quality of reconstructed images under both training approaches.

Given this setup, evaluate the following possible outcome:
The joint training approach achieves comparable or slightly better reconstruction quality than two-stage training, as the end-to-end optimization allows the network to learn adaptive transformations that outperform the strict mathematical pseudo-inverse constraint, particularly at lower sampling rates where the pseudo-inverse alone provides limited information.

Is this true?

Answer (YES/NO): NO